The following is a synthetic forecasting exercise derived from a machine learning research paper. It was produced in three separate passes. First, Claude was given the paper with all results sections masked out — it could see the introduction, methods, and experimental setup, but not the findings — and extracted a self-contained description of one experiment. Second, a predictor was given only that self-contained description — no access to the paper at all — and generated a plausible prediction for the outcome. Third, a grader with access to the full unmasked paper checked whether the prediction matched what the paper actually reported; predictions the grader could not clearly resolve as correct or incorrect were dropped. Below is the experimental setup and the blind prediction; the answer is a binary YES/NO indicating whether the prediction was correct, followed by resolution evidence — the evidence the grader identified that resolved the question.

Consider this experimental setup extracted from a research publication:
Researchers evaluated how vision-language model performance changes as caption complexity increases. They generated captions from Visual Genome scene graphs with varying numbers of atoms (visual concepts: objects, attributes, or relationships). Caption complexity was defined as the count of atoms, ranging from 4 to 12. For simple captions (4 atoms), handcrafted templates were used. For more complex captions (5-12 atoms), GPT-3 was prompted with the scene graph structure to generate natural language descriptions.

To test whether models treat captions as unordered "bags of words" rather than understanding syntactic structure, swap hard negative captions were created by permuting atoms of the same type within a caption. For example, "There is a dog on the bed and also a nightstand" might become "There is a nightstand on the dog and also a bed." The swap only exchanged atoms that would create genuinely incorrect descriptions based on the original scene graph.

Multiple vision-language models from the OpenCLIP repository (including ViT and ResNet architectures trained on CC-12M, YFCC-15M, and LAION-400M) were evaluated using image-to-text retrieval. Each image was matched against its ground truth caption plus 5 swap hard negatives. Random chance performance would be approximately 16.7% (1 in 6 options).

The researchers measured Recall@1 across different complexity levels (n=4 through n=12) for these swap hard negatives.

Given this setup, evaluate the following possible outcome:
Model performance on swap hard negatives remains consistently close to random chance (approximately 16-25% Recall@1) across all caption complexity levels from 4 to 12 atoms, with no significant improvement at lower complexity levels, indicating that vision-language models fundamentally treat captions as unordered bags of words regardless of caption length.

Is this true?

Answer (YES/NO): NO